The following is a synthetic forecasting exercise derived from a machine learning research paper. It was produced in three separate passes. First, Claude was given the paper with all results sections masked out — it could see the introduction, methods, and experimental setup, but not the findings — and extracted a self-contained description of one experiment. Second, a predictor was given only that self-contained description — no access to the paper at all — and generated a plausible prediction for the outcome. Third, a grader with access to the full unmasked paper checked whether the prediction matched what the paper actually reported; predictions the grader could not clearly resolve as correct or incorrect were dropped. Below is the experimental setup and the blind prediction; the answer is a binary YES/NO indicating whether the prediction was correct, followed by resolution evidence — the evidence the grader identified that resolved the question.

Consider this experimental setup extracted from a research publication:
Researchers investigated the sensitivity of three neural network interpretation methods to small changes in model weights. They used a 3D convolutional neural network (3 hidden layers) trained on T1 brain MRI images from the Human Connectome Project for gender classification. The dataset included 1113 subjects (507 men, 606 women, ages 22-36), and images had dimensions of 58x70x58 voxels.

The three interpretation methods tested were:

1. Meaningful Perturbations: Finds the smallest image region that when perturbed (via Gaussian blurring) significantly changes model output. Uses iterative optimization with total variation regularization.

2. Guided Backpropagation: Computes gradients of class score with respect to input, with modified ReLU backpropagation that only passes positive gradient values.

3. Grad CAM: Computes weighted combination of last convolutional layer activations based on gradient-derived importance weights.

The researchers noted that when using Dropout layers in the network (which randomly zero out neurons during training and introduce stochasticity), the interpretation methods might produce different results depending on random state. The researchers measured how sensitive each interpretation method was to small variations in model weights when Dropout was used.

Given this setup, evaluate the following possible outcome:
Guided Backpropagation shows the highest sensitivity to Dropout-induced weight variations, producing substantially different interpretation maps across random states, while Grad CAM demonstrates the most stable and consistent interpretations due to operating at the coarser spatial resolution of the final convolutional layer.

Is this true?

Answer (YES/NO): NO